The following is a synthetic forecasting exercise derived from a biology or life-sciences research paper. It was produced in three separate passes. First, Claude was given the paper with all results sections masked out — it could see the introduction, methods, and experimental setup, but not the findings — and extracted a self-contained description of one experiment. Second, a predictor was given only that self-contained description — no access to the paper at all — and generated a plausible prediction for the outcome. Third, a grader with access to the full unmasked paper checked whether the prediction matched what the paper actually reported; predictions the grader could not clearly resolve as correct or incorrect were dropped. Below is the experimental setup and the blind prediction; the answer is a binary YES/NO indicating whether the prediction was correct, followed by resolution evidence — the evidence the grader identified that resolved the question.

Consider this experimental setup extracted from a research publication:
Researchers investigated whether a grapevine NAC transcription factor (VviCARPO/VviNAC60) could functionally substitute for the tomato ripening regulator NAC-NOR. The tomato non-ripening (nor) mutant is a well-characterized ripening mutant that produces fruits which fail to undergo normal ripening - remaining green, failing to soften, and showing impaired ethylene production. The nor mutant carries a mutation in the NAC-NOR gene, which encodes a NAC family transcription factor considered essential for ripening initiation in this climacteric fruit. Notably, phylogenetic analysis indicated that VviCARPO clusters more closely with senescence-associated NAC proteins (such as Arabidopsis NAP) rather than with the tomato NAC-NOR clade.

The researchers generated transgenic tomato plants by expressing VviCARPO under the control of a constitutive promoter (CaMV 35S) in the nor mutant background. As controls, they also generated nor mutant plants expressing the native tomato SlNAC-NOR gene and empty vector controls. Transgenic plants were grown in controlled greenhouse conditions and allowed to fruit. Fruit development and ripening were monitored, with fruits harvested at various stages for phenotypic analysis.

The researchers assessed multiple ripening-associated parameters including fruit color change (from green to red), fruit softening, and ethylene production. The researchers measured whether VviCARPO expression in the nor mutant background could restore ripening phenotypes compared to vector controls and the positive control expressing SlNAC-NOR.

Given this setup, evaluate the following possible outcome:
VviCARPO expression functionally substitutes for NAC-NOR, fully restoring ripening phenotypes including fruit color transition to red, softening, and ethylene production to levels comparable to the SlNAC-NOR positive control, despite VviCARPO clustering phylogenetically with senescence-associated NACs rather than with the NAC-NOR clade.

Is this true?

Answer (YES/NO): NO